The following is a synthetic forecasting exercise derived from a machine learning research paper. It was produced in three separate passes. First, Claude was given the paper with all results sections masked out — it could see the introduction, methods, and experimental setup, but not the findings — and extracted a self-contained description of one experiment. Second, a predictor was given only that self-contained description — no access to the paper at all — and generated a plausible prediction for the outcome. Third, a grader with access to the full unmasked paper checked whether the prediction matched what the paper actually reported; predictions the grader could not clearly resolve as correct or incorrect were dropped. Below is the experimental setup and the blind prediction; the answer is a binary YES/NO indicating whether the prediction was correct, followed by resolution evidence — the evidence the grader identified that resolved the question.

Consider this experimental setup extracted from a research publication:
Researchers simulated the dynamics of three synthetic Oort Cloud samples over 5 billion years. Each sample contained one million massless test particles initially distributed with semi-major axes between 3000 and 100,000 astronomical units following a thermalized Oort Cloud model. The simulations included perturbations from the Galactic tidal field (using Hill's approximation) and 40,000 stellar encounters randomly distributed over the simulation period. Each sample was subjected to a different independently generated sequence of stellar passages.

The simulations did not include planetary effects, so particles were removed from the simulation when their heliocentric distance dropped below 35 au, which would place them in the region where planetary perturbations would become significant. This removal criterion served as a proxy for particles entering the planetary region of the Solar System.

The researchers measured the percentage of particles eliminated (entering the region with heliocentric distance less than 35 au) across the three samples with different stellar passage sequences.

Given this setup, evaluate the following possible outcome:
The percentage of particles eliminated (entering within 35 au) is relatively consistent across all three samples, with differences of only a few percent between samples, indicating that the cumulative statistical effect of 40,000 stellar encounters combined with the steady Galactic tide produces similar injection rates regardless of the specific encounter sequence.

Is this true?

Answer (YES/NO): YES